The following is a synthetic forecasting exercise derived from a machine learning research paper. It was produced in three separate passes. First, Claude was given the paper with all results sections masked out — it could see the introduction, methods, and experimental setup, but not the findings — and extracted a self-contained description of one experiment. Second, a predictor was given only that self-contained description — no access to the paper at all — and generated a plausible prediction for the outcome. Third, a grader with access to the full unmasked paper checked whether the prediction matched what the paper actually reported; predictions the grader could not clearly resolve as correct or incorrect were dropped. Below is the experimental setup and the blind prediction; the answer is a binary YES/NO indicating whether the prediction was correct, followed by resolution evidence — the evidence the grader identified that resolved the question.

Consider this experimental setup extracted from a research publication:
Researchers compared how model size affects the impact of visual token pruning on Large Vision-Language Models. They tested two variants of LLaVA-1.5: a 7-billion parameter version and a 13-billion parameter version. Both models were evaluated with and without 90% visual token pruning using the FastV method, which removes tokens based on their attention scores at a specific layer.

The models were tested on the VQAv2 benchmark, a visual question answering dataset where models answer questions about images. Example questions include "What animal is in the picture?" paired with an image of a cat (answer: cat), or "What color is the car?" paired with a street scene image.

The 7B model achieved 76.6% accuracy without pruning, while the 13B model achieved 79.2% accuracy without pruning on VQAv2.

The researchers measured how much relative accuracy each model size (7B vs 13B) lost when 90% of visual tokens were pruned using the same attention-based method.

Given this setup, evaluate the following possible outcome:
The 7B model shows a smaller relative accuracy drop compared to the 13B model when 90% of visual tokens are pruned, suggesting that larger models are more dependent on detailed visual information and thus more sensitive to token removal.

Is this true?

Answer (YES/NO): NO